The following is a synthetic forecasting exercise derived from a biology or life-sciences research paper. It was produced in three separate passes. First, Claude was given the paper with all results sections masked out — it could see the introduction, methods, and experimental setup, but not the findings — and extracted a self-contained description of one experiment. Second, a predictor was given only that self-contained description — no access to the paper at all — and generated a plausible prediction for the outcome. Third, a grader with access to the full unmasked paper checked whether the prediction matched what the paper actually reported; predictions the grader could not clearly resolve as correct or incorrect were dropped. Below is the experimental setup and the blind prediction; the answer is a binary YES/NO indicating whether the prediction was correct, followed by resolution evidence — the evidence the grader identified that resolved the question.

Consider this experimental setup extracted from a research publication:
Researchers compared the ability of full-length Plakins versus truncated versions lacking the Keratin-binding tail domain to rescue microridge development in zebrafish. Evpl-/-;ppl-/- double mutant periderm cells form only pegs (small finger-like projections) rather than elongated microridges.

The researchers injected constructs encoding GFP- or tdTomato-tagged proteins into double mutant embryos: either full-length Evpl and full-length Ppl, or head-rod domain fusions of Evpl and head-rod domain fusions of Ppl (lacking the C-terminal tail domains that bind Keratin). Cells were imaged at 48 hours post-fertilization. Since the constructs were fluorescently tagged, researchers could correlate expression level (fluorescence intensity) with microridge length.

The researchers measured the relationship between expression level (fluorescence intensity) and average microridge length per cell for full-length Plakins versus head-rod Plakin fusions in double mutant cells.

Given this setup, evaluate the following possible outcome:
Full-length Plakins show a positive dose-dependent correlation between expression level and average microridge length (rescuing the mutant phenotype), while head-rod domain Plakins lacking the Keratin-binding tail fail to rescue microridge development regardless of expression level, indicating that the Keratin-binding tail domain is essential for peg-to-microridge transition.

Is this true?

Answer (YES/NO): NO